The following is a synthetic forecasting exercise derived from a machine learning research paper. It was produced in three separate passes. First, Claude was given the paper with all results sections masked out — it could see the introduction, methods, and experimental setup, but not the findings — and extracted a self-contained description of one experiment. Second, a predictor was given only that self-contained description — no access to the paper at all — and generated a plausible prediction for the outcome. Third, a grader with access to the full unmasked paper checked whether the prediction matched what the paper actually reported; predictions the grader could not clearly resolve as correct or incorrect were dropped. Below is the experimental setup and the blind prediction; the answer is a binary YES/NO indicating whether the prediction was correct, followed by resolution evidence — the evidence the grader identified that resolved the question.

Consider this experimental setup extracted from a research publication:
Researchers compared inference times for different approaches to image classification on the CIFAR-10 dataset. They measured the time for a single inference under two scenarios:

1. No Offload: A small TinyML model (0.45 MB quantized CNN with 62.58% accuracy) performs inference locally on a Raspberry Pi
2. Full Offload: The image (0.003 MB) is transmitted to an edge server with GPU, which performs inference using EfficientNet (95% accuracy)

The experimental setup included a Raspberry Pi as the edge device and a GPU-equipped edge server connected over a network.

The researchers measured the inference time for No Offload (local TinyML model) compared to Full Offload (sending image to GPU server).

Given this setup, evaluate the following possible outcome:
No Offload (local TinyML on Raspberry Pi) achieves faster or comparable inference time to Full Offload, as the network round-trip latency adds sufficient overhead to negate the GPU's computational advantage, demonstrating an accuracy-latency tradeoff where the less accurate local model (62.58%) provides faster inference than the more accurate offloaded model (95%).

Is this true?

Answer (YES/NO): YES